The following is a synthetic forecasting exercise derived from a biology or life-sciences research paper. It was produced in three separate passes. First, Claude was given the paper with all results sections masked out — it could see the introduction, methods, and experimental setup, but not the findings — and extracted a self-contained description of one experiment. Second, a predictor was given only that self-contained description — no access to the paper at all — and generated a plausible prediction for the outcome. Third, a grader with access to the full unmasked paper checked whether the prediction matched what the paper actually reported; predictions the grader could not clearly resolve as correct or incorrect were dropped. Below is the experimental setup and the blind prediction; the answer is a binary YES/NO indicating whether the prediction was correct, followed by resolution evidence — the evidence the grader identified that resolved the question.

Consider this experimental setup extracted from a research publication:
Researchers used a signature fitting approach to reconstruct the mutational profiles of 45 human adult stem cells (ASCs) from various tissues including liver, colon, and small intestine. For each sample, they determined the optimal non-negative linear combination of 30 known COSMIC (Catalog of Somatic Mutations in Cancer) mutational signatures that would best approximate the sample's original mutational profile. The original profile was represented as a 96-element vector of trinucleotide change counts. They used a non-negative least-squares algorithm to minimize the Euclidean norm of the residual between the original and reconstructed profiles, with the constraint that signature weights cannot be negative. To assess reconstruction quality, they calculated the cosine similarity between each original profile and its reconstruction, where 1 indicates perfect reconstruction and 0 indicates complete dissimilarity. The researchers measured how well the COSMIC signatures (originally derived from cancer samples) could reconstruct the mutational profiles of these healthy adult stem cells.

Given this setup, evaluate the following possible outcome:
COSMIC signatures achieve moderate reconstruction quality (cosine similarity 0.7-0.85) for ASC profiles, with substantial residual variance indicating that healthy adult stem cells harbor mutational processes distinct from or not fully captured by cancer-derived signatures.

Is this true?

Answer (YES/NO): NO